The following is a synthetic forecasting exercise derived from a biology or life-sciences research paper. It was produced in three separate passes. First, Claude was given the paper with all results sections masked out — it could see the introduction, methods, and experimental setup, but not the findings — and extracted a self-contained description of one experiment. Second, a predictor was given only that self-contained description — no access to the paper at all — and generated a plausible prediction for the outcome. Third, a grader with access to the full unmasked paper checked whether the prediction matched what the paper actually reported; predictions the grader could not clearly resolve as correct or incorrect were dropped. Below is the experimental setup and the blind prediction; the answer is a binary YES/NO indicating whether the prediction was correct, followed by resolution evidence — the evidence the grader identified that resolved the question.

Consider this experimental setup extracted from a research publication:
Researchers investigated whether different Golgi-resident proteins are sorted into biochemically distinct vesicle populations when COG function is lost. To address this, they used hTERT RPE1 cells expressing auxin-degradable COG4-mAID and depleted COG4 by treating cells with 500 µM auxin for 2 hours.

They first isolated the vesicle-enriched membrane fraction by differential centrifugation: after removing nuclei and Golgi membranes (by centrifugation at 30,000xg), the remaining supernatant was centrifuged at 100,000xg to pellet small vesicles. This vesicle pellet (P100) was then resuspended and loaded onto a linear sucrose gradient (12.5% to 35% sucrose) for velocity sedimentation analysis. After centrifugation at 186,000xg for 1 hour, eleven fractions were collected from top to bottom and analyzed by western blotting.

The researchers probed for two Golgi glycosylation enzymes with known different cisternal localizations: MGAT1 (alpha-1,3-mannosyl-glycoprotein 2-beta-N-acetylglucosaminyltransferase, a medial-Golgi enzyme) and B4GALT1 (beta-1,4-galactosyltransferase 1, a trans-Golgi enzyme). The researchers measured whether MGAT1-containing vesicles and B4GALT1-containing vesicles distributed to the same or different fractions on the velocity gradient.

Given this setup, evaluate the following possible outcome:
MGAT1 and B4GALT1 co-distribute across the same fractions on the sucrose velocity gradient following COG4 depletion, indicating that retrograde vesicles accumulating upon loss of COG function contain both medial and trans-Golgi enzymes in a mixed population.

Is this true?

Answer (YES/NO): NO